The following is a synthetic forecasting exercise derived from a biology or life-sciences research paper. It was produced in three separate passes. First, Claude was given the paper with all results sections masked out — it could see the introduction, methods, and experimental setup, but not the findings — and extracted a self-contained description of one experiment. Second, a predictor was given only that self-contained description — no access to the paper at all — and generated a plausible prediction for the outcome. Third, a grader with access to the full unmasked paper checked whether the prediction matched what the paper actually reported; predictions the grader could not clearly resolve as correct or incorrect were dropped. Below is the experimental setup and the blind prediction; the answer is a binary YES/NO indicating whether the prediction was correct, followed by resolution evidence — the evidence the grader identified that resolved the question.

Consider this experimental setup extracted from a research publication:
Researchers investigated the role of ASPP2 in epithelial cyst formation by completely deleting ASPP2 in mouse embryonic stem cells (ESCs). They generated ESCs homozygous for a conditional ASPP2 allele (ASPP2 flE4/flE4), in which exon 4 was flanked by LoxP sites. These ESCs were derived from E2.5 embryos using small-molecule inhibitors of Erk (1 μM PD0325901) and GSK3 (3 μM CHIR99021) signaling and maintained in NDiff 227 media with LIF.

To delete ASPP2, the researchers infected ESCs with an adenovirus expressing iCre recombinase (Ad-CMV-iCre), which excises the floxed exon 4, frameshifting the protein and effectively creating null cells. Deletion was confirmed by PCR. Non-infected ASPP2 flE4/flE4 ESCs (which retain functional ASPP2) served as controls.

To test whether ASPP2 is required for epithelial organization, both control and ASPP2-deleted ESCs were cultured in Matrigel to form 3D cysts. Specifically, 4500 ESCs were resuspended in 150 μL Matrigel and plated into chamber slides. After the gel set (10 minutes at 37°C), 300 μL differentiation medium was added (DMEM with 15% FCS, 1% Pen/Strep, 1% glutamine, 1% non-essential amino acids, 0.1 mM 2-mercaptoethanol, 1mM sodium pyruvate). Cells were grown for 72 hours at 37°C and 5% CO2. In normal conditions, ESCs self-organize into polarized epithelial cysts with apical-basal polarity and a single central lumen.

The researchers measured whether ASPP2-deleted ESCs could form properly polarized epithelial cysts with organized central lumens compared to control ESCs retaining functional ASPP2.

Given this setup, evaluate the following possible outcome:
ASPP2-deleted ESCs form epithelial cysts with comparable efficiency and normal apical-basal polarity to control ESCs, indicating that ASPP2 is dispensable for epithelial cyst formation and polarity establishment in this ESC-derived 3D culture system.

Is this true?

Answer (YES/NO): NO